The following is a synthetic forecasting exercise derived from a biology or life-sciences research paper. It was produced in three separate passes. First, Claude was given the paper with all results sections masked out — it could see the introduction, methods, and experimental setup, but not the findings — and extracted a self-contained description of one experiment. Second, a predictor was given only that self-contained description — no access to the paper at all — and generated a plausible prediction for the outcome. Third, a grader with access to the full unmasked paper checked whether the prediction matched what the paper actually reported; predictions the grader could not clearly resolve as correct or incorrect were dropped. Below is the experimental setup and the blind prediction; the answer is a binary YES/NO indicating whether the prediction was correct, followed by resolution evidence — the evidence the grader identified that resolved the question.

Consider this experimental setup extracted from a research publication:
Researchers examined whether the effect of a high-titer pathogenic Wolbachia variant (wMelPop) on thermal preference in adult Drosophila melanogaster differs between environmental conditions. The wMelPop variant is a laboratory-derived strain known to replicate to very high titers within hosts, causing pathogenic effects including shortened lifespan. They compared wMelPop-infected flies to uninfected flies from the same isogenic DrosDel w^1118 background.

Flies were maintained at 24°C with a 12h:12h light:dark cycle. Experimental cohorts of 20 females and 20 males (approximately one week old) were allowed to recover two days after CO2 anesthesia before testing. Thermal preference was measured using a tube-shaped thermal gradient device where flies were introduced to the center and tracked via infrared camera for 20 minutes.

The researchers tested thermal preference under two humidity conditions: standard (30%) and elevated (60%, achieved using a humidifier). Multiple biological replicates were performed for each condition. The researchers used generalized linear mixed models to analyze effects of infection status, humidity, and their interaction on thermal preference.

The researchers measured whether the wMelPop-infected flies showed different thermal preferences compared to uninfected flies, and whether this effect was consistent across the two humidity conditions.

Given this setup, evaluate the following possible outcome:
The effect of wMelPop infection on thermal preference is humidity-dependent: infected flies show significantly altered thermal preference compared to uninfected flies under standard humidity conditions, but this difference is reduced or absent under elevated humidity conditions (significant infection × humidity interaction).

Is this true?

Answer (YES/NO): NO